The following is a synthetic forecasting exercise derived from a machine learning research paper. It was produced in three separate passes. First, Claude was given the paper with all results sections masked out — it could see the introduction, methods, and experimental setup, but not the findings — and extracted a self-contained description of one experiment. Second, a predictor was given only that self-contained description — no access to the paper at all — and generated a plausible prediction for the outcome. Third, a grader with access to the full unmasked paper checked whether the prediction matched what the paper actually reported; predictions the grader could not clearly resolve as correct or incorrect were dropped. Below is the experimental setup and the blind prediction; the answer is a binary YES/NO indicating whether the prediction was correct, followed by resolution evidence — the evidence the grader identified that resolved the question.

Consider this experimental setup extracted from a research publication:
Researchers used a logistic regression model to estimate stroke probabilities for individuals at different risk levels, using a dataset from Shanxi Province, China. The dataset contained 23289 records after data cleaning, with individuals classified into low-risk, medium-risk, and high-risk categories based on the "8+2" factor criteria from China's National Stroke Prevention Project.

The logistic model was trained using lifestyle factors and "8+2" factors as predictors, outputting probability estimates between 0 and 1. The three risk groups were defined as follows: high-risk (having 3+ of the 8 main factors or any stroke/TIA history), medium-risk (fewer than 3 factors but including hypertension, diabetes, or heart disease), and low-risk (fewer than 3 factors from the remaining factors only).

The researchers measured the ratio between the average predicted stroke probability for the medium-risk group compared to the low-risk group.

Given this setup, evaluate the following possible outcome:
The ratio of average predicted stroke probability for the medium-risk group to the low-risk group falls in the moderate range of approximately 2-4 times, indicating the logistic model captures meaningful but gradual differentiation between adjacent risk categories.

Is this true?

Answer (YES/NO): YES